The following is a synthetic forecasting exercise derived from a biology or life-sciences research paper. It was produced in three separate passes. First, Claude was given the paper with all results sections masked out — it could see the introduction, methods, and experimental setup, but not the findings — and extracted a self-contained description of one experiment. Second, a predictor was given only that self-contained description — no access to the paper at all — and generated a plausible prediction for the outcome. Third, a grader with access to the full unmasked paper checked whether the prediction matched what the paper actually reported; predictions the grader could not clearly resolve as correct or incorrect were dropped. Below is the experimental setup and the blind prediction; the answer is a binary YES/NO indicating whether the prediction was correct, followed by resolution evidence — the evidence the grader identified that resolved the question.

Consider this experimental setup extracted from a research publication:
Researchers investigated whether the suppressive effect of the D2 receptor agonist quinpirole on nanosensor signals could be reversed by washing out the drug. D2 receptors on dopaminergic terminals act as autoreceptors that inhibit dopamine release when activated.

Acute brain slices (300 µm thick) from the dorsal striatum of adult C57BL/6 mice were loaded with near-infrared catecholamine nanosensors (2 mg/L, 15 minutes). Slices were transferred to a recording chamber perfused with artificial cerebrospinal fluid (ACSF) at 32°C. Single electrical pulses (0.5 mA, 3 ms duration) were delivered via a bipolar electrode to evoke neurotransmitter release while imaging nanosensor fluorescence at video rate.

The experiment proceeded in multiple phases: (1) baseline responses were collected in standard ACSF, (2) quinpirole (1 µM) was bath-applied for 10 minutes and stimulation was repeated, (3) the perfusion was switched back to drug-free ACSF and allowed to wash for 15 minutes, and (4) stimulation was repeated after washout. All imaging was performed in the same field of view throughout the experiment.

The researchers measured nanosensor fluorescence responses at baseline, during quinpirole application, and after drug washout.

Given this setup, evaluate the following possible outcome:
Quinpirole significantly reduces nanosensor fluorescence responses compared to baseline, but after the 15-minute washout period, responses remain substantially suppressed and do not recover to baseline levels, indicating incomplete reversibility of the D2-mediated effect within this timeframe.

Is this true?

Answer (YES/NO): NO